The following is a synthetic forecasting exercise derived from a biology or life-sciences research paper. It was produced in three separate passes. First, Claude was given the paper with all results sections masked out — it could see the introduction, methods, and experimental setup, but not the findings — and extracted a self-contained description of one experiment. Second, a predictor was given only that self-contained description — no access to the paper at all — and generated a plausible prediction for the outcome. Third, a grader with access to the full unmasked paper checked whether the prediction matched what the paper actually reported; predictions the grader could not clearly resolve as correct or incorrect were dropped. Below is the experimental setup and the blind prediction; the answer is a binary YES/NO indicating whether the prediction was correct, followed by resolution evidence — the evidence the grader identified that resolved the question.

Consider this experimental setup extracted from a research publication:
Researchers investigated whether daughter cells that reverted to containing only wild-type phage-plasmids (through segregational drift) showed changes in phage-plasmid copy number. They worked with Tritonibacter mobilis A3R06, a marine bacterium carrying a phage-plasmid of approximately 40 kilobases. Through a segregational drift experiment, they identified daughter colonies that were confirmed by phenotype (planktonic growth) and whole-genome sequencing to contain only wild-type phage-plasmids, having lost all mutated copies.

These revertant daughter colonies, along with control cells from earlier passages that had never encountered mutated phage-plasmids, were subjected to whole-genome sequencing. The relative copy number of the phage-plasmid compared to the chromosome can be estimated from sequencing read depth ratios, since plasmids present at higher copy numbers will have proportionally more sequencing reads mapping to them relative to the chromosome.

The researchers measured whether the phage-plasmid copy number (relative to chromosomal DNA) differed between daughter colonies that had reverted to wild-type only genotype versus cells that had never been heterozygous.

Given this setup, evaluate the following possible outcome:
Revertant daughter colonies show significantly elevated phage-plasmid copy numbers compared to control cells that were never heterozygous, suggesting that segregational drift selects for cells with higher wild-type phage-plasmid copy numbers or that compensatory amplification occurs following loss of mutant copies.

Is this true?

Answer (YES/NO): YES